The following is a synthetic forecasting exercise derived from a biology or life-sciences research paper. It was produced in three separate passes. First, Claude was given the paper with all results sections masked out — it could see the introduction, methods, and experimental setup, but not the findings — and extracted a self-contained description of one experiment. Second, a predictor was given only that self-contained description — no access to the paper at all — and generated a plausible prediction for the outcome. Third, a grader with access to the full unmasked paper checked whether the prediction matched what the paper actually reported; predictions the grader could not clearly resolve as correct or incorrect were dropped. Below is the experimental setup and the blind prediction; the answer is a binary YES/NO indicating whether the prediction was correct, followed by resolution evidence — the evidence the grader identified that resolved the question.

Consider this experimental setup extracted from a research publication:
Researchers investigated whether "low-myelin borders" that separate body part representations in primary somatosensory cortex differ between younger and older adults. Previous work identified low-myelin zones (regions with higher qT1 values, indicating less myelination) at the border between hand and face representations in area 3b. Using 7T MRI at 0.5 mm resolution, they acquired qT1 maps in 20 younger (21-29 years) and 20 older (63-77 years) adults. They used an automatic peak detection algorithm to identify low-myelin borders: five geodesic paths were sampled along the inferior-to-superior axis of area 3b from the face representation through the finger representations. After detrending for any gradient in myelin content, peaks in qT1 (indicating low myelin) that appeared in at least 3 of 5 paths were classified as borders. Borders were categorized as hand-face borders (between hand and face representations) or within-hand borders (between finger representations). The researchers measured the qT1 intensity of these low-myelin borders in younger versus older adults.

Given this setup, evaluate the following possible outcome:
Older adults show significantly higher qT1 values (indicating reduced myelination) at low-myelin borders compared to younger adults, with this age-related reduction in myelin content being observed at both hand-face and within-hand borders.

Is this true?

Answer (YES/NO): NO